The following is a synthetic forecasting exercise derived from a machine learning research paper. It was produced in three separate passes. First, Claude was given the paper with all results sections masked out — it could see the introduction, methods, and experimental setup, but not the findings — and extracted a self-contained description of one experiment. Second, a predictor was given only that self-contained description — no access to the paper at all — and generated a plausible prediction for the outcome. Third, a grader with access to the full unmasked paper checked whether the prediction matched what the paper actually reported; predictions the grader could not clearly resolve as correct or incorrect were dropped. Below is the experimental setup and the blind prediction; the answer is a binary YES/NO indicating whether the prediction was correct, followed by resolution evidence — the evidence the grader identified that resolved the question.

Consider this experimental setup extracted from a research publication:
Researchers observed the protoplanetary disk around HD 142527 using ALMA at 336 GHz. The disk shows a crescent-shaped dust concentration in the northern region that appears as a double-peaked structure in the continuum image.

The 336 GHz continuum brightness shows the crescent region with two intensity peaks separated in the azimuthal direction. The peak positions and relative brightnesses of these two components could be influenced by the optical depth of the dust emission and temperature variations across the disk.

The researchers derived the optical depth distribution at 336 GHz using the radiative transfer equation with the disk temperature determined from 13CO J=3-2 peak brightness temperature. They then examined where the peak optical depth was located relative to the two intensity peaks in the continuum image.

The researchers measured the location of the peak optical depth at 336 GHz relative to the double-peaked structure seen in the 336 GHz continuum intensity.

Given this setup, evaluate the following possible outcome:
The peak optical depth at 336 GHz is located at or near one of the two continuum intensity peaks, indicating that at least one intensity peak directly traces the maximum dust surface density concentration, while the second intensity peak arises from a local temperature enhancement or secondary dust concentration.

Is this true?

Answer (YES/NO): NO